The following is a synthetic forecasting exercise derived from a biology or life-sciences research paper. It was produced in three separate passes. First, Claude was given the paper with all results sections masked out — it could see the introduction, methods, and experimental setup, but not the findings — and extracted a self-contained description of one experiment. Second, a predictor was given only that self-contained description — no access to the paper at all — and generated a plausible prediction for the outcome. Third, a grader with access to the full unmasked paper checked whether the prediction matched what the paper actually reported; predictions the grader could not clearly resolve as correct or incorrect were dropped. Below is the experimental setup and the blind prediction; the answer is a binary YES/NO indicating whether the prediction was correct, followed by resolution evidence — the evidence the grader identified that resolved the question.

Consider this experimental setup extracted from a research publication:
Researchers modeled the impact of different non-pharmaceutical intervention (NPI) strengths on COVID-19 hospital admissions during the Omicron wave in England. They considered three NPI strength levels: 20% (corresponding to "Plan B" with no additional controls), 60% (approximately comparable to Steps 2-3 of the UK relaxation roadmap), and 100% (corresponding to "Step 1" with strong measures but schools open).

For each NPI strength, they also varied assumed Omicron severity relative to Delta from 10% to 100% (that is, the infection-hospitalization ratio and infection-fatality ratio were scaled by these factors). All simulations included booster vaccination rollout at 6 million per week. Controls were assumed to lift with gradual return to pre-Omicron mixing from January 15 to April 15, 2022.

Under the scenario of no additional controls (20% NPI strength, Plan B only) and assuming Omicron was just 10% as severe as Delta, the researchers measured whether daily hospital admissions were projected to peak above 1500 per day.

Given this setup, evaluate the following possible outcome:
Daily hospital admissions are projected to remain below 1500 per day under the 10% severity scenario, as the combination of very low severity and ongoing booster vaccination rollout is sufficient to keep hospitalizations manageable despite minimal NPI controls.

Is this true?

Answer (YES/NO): NO